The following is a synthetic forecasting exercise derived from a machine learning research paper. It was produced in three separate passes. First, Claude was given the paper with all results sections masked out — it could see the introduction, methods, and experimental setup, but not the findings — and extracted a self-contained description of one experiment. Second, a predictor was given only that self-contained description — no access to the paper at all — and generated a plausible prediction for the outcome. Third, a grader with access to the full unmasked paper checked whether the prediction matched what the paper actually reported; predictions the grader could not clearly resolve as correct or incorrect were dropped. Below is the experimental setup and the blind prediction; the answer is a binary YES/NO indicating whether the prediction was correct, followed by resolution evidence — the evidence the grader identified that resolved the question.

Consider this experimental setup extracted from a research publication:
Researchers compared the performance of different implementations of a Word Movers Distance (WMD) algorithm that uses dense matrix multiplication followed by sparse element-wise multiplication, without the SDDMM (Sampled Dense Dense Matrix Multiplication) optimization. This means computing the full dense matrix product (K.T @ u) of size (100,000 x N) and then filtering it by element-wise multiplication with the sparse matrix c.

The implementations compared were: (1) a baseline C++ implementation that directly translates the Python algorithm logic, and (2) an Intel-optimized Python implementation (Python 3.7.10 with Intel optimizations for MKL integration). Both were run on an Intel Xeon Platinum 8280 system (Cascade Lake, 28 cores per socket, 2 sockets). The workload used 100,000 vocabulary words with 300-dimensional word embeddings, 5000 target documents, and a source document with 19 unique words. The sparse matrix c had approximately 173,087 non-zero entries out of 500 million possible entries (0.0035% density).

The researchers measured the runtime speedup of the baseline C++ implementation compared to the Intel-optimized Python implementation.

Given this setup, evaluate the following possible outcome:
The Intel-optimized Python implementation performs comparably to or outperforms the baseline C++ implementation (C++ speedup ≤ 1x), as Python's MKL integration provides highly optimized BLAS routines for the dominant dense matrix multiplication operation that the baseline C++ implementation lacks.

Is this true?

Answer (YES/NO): NO